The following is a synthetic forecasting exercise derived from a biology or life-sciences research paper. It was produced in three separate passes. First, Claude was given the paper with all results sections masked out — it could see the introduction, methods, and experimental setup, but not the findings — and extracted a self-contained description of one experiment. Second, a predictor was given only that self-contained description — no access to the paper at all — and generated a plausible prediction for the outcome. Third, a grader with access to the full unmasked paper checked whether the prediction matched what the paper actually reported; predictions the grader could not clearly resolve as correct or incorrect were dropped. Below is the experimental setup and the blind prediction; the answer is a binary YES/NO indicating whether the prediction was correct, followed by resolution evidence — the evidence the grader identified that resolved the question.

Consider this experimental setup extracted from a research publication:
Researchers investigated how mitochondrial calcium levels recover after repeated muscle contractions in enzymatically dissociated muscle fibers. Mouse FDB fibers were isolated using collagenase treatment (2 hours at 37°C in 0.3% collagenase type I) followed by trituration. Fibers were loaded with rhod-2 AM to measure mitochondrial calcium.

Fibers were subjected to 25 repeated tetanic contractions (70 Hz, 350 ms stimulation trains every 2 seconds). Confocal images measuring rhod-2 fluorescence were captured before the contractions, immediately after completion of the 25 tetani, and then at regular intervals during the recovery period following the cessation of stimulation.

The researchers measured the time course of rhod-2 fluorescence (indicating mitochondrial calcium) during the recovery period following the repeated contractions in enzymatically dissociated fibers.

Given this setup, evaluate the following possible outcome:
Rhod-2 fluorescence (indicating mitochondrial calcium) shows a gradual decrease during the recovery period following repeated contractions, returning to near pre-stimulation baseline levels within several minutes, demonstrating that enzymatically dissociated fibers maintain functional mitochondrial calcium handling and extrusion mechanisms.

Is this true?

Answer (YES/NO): NO